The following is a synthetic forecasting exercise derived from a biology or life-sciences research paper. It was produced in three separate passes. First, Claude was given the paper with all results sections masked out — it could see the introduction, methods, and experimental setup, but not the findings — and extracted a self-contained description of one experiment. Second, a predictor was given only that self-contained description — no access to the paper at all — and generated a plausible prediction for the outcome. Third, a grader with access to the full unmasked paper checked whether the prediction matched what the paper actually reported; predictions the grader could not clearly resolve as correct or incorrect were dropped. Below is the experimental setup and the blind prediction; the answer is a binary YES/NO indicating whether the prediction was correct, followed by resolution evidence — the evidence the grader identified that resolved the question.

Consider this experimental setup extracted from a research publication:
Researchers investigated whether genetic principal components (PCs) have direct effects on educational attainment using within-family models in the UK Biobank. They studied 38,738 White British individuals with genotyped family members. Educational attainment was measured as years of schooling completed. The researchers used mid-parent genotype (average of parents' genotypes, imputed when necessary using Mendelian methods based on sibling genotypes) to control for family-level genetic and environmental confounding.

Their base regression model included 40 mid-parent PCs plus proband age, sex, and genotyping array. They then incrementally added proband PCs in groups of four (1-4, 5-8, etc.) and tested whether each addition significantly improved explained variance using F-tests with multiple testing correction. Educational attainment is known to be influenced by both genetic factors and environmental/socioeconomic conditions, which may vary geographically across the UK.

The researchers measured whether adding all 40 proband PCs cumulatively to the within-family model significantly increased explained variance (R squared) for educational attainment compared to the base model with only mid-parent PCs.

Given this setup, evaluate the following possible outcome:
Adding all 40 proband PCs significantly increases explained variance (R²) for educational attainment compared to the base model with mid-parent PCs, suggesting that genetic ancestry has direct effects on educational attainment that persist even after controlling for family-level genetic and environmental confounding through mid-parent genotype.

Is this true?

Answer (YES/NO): YES